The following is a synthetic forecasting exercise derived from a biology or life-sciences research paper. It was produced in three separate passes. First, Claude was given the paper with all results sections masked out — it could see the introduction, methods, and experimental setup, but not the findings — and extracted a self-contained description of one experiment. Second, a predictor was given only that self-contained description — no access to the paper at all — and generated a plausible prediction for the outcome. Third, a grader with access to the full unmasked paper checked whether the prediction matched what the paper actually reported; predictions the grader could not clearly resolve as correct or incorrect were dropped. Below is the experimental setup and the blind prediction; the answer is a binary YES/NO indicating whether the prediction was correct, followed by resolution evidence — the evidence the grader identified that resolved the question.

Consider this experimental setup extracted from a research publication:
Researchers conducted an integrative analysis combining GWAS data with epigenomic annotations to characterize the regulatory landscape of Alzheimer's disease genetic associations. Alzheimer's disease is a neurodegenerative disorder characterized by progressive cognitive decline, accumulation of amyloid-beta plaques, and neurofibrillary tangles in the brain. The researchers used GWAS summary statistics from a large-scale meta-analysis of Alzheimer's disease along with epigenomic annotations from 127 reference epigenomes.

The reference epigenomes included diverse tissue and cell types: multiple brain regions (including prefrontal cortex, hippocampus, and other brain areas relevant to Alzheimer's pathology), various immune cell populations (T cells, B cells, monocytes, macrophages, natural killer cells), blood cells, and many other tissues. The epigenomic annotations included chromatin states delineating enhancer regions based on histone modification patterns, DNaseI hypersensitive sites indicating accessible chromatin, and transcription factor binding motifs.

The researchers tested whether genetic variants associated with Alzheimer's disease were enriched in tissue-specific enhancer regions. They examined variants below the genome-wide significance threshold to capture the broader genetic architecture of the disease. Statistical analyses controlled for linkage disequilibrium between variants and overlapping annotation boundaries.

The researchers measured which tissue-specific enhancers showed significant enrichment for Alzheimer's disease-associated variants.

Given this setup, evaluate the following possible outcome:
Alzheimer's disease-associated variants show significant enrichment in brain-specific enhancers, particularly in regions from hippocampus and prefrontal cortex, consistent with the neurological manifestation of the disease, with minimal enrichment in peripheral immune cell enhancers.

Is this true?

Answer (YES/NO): NO